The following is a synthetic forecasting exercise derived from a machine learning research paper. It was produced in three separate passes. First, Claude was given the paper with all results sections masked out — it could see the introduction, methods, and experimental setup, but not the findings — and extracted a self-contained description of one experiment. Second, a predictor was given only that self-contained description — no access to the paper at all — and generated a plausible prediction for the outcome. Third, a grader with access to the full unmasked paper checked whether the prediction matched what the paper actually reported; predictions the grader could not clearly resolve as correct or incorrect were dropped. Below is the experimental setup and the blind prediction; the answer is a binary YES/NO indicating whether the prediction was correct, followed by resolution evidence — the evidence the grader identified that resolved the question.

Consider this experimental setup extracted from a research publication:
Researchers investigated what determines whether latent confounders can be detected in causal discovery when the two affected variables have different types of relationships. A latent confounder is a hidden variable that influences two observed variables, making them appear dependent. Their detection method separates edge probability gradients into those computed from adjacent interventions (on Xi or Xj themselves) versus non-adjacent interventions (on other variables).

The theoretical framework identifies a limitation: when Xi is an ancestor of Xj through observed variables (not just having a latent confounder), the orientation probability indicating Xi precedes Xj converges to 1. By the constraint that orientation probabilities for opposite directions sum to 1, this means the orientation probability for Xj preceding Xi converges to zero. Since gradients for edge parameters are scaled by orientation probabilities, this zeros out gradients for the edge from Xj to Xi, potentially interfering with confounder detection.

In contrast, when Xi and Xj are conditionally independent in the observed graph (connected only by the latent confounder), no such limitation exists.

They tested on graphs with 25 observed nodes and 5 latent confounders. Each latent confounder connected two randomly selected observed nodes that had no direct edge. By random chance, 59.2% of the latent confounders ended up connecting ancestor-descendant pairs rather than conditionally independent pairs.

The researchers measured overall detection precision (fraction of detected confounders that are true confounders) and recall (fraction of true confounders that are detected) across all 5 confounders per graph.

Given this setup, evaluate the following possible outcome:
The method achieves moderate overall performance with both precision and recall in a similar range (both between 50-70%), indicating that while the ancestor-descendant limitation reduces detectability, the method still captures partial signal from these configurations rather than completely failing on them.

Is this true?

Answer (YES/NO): NO